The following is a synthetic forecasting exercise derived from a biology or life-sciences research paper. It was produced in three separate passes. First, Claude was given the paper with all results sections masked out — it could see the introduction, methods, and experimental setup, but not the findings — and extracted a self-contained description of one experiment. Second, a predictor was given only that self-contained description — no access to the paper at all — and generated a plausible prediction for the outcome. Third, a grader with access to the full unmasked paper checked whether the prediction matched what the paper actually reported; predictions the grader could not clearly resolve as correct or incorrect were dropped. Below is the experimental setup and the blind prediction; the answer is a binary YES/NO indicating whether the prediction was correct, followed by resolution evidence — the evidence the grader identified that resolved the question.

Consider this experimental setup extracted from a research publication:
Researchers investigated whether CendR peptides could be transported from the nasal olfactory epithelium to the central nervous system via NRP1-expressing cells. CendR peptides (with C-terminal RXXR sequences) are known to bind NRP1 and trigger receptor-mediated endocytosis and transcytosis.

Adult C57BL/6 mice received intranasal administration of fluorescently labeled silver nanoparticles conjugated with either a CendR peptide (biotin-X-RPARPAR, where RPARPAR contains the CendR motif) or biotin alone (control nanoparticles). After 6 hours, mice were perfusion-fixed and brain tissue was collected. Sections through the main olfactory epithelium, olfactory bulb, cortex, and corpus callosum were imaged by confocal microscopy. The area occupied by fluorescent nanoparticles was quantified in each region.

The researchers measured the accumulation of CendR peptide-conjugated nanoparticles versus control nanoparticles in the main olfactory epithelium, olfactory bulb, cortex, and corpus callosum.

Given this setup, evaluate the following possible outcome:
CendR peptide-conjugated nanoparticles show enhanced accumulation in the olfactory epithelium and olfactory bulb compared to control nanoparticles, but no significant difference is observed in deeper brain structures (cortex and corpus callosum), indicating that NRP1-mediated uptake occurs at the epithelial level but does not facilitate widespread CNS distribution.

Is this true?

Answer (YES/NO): NO